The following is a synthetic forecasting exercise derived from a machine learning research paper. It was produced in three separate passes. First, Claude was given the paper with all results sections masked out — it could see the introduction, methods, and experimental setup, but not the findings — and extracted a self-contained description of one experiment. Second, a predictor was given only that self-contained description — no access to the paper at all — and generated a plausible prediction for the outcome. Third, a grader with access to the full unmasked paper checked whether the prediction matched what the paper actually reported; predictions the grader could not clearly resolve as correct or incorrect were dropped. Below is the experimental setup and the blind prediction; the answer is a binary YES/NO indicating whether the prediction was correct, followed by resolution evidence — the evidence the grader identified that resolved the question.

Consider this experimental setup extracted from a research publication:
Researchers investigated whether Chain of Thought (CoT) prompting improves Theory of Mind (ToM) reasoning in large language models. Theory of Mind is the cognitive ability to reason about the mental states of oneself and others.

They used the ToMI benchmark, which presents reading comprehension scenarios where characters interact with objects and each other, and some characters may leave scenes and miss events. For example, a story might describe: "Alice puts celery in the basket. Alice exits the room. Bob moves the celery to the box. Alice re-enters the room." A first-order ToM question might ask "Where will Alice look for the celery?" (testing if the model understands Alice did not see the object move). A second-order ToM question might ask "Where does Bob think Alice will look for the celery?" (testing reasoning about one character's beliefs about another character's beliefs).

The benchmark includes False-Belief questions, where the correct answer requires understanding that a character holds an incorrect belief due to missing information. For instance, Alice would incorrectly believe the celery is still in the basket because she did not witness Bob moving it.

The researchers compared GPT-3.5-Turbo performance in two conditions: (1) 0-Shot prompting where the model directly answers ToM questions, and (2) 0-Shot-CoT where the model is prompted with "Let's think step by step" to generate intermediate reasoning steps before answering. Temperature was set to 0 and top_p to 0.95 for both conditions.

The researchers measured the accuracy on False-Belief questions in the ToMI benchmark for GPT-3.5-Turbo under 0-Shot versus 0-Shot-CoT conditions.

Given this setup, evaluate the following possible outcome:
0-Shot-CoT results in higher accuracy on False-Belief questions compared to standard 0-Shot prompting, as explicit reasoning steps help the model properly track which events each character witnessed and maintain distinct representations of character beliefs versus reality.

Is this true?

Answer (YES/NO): NO